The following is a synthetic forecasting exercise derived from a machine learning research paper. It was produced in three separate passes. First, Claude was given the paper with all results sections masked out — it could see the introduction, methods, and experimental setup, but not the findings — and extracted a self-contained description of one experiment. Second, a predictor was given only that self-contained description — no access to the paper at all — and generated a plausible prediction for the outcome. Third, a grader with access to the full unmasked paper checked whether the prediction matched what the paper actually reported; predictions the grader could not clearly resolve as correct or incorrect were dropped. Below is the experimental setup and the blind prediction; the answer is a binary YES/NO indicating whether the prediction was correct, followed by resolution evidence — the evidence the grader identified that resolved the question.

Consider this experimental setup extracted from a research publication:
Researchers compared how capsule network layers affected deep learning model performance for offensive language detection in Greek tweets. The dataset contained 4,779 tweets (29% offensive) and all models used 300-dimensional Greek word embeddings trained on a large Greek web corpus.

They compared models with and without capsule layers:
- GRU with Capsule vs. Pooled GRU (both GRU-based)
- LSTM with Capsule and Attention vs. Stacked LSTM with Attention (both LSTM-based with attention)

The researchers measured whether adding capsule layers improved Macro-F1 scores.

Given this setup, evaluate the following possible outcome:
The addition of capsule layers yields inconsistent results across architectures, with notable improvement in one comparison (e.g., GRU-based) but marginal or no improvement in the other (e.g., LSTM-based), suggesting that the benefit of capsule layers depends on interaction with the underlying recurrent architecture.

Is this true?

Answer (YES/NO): NO